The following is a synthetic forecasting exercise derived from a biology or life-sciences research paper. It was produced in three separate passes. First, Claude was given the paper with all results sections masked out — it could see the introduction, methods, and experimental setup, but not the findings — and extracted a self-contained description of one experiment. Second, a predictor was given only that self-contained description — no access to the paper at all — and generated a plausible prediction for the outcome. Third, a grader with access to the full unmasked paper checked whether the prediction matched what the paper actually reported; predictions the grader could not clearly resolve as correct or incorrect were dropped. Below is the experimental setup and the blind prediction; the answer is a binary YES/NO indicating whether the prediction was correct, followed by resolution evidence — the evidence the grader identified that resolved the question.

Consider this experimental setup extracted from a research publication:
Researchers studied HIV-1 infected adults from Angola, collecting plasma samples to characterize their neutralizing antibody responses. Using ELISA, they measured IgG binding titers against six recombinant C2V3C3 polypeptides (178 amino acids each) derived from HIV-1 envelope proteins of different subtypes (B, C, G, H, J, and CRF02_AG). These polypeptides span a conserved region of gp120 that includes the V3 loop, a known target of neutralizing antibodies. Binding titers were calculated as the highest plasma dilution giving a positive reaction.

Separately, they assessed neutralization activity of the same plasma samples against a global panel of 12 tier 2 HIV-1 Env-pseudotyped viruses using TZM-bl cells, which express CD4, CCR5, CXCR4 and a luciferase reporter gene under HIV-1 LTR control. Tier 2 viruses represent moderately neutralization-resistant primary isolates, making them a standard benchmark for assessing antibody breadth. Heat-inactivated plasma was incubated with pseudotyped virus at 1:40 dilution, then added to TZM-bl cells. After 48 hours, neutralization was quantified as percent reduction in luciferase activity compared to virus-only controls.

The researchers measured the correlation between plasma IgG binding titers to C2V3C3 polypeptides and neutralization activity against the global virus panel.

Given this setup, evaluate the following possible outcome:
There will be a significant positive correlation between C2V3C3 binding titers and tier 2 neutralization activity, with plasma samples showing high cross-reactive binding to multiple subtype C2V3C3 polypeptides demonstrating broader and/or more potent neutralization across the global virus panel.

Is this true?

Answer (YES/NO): YES